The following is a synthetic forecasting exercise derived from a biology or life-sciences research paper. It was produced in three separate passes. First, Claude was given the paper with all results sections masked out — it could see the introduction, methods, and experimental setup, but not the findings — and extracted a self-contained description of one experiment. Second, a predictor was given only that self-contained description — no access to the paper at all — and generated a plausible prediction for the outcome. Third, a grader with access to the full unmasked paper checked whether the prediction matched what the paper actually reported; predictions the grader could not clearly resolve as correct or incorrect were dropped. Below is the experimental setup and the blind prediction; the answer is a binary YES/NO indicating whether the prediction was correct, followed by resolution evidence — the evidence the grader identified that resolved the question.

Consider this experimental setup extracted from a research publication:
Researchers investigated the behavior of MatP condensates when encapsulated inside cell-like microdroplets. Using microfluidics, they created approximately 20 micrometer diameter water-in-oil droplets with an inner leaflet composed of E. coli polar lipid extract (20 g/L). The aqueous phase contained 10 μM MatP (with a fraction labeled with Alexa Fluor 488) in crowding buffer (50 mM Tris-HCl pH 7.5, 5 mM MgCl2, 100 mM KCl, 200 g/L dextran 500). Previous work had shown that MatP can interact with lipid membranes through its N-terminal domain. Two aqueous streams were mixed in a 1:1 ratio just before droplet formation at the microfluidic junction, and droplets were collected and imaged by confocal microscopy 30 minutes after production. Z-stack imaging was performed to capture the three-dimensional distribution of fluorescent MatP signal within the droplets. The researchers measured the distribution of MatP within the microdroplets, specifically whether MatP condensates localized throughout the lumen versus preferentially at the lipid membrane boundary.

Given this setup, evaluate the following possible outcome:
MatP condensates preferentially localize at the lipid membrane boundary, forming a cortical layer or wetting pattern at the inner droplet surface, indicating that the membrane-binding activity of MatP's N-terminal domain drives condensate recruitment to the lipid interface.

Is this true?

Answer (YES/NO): YES